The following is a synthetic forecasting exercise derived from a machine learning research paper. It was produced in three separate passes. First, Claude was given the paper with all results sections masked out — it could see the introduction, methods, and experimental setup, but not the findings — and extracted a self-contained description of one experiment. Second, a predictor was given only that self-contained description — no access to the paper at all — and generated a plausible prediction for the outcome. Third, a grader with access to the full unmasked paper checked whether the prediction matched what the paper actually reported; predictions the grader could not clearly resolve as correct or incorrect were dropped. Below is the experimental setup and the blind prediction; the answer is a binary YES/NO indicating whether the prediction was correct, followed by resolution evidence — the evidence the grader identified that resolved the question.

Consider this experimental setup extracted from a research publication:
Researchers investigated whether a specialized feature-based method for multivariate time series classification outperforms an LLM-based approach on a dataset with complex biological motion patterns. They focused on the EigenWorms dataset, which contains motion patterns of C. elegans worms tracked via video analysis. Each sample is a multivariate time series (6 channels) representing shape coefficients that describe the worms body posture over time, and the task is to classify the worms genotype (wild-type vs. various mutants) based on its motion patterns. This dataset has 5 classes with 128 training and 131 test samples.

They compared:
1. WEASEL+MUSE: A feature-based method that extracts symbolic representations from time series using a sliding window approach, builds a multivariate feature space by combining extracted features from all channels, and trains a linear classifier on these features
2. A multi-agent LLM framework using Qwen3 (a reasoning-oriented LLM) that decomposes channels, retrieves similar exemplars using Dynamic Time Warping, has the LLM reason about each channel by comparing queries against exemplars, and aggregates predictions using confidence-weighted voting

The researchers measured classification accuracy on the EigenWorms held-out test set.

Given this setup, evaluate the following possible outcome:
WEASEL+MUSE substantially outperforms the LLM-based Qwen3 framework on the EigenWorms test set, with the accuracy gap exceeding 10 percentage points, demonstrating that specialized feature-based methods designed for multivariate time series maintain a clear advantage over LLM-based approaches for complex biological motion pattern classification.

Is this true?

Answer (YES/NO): YES